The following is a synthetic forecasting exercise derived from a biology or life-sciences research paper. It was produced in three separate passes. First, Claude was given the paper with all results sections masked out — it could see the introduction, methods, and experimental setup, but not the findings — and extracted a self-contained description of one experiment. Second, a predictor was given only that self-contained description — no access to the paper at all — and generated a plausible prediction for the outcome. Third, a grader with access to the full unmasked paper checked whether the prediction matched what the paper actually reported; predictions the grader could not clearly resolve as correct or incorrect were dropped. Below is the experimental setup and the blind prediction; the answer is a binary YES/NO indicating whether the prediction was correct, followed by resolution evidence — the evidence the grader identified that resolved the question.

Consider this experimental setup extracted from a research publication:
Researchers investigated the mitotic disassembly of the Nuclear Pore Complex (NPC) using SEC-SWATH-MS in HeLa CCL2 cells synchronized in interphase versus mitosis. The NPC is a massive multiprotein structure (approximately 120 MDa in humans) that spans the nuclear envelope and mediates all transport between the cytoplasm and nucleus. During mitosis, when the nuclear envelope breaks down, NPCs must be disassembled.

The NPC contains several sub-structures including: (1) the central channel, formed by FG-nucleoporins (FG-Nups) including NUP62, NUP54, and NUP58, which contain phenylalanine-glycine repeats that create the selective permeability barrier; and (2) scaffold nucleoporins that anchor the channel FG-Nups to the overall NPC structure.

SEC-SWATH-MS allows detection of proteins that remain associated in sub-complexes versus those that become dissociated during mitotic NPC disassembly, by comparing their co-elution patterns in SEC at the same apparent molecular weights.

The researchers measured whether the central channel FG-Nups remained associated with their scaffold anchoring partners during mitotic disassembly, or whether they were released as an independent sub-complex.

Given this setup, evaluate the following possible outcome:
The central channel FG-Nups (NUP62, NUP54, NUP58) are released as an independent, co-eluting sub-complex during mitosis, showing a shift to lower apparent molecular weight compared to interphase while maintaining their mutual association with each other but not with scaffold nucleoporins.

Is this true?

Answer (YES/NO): NO